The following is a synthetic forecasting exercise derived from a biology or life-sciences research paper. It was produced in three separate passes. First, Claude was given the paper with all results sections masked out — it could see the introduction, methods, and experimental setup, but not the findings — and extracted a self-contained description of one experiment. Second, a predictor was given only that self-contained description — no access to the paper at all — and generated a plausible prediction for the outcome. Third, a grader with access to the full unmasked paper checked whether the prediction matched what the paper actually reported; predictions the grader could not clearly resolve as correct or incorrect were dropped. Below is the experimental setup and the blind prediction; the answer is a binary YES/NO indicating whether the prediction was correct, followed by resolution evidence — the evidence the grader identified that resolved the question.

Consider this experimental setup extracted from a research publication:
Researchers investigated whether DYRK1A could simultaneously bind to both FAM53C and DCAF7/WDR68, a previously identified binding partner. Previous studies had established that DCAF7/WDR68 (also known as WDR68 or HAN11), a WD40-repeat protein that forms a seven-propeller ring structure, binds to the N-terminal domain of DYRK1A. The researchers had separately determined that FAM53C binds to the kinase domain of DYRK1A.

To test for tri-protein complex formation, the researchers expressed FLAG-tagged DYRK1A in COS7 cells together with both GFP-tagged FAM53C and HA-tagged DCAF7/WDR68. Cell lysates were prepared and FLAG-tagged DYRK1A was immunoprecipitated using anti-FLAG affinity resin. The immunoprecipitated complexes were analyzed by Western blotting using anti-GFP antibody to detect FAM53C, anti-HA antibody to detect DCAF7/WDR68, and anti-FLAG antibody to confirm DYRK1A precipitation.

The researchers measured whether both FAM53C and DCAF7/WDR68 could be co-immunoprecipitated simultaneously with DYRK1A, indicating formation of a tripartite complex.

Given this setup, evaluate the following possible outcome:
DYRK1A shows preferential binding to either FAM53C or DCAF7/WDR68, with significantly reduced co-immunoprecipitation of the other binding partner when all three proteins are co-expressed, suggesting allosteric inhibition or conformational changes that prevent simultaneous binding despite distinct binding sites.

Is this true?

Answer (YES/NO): NO